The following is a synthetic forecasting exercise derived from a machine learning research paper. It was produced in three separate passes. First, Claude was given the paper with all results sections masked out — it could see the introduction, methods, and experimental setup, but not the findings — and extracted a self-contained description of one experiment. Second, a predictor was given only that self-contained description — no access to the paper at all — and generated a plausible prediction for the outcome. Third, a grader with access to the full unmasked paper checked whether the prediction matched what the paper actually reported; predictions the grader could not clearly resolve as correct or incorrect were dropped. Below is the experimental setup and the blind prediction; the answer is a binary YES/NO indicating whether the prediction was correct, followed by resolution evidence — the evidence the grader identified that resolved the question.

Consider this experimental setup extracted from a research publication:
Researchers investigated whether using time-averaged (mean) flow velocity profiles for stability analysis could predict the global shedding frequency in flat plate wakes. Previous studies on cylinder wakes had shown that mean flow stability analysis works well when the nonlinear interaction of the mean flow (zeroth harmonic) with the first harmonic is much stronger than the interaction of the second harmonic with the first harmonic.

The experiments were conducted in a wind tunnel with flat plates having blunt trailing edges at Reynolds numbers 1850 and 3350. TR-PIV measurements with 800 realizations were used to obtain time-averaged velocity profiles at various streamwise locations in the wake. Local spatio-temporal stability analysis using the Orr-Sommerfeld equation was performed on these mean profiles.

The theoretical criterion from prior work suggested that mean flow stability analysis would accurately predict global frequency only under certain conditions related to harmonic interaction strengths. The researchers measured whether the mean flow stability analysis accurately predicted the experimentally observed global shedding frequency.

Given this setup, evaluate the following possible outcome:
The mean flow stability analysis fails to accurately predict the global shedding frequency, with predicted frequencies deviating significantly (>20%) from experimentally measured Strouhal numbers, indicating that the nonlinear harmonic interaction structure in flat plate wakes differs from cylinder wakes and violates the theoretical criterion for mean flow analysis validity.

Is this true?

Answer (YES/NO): NO